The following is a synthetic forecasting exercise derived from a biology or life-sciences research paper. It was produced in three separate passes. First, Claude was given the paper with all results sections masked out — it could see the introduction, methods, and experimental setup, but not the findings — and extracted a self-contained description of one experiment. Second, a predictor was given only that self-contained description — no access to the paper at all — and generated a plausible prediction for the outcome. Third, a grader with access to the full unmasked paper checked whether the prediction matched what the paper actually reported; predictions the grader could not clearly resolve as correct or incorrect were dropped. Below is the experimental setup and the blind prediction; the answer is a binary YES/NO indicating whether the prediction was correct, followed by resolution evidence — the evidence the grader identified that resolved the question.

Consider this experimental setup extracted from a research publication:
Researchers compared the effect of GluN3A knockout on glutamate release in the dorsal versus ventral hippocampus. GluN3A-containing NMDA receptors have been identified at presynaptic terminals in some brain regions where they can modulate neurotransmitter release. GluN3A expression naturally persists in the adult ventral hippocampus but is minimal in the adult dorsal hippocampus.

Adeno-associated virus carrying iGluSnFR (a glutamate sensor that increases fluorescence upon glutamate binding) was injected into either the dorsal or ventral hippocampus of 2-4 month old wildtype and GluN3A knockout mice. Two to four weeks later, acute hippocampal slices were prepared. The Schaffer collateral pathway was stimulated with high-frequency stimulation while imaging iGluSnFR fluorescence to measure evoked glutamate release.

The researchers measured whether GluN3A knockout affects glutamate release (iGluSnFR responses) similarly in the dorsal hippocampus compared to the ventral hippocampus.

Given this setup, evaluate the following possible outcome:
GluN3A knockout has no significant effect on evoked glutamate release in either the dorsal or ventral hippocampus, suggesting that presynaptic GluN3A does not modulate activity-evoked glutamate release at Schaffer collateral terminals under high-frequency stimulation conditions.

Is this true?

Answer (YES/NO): NO